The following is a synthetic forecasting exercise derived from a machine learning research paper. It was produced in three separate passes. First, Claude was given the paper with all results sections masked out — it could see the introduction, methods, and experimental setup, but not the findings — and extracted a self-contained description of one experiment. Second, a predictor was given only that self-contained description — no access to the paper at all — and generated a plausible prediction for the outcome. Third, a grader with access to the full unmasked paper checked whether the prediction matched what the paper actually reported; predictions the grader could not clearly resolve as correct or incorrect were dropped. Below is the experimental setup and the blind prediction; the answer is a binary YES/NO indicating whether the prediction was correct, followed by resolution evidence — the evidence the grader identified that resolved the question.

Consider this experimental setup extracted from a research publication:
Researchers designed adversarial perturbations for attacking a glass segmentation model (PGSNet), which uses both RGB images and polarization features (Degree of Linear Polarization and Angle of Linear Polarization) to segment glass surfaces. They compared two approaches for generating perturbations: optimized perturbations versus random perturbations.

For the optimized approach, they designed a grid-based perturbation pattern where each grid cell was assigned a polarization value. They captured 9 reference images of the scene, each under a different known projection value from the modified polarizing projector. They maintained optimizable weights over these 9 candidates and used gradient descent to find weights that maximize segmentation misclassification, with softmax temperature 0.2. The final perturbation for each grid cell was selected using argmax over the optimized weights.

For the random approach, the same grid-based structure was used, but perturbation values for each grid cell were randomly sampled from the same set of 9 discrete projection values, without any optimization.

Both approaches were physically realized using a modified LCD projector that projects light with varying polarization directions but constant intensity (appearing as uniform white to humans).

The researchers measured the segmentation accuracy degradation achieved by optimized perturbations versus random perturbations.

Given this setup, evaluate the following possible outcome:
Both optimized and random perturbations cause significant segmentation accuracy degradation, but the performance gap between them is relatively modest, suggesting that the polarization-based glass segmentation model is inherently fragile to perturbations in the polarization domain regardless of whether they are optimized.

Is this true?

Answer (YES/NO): NO